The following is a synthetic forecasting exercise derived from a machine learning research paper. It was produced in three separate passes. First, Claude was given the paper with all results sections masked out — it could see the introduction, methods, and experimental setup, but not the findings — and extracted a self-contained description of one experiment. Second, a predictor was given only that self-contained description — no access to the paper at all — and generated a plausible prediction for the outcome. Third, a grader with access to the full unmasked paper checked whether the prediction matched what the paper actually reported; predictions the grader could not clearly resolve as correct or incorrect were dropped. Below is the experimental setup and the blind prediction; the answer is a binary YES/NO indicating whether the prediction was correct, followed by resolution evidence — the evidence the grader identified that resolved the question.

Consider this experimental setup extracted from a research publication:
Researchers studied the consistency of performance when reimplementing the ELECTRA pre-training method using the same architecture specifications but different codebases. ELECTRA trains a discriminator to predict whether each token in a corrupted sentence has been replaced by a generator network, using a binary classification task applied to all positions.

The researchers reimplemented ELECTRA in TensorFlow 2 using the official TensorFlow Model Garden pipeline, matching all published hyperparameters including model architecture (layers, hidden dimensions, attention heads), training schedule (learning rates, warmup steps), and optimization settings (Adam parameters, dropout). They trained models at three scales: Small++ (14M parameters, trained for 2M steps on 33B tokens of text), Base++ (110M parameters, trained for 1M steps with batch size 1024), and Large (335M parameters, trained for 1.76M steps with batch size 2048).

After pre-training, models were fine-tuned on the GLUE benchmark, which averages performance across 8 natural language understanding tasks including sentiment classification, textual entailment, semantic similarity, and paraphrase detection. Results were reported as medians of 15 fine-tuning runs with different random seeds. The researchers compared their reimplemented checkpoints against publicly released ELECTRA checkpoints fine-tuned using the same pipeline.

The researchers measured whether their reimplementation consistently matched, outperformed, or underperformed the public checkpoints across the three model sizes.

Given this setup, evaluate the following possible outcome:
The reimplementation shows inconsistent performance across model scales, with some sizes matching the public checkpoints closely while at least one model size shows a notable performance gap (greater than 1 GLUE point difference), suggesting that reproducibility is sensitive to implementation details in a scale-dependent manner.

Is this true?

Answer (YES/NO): NO